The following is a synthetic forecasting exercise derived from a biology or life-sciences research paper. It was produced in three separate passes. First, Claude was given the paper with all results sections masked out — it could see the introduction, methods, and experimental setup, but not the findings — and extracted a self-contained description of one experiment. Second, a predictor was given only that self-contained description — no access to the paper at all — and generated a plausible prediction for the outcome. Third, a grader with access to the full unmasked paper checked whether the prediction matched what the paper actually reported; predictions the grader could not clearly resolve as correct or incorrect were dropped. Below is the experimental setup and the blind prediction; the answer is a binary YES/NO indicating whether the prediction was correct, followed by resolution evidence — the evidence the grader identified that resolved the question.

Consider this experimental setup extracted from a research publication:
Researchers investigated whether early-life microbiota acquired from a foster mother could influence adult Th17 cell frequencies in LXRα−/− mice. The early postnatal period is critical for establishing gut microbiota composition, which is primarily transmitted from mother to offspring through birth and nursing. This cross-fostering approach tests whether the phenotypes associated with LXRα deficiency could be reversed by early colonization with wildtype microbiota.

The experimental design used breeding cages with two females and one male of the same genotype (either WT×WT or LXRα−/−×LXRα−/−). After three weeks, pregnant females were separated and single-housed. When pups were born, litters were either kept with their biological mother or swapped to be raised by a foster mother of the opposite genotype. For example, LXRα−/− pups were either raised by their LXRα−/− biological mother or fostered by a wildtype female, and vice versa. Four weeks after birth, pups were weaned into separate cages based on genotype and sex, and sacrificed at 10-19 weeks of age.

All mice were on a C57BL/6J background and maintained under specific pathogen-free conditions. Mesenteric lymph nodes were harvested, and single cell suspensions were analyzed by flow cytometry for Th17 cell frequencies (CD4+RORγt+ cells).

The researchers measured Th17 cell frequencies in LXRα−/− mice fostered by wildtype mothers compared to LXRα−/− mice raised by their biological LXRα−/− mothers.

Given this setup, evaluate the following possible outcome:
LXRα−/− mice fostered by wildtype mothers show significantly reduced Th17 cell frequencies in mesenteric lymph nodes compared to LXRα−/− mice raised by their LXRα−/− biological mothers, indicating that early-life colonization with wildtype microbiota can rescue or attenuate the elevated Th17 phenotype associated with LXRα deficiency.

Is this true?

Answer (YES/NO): NO